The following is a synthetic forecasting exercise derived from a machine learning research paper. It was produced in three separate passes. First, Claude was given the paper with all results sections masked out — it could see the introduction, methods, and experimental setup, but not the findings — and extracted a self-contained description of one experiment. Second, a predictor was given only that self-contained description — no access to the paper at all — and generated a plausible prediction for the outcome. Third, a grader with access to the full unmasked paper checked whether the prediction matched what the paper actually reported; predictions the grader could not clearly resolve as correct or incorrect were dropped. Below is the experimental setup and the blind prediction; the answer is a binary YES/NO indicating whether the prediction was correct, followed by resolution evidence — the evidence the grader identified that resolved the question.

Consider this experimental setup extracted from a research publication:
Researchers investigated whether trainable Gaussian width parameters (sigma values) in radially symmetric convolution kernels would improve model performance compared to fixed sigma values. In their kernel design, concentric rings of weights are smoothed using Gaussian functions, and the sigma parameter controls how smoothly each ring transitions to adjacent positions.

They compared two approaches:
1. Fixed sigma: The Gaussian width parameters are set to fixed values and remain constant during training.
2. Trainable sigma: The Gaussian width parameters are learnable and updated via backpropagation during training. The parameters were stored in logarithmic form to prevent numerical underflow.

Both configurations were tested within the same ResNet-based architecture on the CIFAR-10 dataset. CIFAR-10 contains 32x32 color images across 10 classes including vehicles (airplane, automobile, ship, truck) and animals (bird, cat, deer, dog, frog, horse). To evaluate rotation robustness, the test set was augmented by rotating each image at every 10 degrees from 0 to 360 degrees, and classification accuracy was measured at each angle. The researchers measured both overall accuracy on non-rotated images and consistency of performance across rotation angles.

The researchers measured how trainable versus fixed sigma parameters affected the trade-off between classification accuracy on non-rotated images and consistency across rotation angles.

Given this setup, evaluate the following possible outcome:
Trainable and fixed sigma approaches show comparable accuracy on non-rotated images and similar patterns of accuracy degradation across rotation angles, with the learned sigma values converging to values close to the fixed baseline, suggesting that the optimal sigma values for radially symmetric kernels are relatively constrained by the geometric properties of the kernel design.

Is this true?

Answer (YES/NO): NO